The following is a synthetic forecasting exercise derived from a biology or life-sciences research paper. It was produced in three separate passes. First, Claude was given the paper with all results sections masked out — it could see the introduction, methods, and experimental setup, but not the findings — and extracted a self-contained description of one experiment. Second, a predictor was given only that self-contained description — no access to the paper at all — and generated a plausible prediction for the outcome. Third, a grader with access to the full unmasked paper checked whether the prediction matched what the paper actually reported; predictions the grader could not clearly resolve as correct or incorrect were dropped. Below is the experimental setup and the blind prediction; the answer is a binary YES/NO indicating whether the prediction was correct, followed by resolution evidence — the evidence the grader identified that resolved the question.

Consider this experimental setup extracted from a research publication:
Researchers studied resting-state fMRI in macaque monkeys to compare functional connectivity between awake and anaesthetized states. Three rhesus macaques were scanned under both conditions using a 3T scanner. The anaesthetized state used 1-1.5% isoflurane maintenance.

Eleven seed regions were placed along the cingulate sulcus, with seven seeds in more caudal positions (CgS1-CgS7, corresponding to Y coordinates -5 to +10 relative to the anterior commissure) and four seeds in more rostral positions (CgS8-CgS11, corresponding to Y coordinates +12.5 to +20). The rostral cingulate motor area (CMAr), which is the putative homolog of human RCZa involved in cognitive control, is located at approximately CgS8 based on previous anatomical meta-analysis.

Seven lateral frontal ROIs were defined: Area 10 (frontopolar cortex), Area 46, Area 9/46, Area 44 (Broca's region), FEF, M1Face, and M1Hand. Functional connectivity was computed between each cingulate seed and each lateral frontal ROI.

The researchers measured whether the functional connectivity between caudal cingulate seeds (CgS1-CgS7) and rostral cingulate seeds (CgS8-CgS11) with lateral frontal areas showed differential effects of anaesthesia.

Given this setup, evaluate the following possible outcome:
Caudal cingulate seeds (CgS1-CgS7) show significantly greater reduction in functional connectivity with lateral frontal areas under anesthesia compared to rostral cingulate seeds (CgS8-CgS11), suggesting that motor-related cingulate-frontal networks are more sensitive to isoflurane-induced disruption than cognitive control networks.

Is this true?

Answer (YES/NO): NO